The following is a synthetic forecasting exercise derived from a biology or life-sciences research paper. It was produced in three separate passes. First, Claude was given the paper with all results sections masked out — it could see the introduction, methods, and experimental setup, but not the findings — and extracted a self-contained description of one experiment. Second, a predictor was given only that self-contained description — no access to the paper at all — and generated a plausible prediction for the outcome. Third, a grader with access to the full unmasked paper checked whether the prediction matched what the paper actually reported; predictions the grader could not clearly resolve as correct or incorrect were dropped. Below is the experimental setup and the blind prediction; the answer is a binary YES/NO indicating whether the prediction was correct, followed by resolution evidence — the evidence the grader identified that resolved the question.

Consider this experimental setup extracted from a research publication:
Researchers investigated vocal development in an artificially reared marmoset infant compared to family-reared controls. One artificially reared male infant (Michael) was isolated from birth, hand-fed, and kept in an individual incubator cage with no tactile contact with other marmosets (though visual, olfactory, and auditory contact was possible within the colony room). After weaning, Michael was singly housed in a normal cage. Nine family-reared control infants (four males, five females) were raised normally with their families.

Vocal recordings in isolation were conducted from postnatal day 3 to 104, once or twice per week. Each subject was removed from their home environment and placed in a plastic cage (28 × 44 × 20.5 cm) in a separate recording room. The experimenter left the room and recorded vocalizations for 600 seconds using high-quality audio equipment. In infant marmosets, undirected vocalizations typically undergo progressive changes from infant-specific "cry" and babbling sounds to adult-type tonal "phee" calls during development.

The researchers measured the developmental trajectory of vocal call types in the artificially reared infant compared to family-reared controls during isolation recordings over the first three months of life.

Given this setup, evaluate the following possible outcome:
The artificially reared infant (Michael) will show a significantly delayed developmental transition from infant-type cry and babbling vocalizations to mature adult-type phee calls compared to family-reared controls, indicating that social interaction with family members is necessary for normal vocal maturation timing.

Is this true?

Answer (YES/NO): NO